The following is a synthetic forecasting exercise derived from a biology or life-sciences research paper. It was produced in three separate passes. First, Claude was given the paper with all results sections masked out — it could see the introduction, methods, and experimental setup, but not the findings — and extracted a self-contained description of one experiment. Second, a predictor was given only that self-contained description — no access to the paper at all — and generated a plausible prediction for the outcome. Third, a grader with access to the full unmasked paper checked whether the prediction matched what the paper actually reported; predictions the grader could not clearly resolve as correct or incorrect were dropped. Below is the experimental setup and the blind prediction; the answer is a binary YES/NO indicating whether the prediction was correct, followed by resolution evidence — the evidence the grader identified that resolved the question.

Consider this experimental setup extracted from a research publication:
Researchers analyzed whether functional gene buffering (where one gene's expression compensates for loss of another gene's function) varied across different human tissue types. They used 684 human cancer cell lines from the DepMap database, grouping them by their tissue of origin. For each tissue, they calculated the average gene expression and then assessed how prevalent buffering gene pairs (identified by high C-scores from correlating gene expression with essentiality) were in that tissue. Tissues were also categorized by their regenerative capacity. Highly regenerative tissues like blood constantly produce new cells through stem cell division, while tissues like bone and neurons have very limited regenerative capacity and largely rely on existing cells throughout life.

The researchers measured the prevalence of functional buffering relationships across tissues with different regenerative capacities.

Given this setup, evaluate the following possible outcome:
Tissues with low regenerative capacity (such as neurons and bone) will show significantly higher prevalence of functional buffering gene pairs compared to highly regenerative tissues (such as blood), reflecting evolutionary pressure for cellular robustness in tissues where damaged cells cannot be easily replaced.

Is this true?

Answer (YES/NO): YES